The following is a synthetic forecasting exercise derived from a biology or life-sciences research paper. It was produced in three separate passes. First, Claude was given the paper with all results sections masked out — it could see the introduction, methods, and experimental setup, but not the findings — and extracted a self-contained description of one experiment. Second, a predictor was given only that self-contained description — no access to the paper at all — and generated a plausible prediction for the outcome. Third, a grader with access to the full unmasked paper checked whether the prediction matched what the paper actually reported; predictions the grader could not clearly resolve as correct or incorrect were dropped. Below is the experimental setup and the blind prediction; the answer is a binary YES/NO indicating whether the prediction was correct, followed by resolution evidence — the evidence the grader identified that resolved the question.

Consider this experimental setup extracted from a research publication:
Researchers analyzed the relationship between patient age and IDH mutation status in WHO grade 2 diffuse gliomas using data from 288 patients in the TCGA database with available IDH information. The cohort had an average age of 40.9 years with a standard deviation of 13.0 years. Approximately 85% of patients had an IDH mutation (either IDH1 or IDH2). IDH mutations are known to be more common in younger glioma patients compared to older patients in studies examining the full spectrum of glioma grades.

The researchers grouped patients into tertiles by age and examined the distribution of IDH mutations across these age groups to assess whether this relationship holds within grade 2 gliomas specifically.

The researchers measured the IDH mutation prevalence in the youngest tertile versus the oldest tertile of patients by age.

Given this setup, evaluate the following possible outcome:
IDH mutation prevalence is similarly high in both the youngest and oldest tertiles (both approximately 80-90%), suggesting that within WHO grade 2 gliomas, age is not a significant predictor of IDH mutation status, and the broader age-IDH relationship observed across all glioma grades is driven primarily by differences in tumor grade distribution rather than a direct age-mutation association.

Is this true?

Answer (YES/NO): NO